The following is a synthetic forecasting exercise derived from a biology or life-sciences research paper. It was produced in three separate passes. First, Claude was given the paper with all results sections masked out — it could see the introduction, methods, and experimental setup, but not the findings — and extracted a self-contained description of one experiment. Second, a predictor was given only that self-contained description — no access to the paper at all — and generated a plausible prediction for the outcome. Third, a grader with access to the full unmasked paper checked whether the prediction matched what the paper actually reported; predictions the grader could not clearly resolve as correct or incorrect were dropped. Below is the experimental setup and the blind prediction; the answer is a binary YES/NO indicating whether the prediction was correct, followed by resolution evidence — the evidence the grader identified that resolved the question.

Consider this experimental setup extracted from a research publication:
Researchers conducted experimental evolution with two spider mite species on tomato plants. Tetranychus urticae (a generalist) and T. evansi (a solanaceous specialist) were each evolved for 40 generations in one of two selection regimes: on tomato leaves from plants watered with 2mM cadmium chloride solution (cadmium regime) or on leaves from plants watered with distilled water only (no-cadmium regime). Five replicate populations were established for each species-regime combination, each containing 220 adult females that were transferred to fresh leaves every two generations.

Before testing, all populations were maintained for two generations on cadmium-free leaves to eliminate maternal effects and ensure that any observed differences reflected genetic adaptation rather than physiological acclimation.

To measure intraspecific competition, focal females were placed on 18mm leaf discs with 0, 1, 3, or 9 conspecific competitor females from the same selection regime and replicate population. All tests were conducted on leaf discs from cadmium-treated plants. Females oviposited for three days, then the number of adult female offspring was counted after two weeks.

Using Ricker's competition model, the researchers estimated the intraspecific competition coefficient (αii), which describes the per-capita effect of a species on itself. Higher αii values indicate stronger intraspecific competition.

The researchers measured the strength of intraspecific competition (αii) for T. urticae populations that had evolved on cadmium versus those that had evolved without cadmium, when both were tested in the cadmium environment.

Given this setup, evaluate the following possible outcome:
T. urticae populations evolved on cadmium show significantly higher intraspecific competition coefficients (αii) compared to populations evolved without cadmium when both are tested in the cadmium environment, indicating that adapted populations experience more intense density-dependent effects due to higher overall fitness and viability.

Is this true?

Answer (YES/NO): NO